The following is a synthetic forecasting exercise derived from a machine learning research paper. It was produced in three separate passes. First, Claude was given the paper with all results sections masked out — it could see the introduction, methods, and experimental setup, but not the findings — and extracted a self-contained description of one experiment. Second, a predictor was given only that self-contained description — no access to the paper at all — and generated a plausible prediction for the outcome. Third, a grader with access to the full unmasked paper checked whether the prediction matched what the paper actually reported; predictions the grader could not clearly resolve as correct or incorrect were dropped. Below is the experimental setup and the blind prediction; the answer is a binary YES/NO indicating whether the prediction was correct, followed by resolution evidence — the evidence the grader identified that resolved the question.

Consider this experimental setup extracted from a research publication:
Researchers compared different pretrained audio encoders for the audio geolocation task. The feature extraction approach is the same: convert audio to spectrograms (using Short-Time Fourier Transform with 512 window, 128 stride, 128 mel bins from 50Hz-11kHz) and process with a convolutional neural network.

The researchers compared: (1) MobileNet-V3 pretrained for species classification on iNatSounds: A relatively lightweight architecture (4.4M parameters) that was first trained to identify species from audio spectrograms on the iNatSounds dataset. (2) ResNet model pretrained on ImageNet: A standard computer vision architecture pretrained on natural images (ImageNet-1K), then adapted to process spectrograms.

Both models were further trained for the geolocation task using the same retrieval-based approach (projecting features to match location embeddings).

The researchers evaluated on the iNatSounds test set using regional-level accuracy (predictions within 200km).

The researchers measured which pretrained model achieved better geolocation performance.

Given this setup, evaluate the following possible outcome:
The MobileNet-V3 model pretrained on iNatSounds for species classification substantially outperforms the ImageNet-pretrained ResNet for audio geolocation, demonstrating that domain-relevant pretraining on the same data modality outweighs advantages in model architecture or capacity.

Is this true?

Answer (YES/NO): NO